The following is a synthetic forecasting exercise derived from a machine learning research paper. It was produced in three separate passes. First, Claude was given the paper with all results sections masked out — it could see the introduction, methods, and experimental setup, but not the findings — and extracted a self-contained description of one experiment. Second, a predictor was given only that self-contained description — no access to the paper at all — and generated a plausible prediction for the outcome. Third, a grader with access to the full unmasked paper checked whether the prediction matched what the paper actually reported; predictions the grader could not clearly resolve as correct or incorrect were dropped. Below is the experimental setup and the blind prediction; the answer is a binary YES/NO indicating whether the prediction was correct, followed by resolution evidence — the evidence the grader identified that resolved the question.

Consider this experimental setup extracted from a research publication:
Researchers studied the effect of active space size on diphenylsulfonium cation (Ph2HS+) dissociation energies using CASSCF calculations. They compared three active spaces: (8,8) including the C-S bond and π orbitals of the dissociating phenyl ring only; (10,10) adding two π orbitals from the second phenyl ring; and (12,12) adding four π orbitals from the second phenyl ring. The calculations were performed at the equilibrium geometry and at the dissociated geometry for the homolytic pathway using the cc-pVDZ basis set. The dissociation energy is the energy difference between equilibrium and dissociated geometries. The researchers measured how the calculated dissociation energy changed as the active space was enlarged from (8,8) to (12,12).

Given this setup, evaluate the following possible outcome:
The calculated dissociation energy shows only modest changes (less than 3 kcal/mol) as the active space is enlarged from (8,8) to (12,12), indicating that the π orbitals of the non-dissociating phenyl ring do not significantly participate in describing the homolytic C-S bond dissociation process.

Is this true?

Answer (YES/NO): NO